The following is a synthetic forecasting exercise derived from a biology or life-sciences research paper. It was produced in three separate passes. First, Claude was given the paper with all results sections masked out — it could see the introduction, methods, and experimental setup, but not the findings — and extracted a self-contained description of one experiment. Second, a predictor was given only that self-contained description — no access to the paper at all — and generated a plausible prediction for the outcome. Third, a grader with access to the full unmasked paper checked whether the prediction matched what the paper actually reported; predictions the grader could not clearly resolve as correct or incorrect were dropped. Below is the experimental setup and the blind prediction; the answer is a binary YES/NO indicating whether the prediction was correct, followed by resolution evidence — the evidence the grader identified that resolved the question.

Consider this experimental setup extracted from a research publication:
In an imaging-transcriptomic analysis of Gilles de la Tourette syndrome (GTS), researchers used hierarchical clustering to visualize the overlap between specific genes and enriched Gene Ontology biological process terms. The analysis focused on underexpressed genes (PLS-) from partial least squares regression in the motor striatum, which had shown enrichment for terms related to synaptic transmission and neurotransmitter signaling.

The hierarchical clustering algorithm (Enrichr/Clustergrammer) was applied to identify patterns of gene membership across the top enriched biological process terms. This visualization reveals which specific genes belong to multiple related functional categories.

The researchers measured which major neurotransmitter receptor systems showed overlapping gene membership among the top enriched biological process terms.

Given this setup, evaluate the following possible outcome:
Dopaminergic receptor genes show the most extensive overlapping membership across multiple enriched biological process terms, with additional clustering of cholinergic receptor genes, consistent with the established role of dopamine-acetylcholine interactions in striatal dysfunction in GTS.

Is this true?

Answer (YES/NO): NO